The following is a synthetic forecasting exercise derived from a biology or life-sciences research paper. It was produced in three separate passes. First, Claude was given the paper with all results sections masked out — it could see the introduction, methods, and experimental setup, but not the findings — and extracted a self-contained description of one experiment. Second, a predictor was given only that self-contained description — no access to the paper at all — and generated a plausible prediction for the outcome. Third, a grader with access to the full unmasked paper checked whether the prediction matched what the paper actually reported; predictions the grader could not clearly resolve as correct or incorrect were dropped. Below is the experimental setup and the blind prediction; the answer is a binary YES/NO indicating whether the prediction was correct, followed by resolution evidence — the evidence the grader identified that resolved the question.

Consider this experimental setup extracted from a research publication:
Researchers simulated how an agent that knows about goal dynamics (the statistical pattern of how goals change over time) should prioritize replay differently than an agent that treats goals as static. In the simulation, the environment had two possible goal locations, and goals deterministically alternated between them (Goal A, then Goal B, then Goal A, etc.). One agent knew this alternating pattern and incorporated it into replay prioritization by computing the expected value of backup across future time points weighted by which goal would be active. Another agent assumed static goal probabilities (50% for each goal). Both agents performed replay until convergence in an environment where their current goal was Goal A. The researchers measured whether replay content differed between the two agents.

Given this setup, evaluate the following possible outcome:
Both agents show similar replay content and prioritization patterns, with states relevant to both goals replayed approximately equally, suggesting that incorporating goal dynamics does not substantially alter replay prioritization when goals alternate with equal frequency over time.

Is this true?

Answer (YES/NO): NO